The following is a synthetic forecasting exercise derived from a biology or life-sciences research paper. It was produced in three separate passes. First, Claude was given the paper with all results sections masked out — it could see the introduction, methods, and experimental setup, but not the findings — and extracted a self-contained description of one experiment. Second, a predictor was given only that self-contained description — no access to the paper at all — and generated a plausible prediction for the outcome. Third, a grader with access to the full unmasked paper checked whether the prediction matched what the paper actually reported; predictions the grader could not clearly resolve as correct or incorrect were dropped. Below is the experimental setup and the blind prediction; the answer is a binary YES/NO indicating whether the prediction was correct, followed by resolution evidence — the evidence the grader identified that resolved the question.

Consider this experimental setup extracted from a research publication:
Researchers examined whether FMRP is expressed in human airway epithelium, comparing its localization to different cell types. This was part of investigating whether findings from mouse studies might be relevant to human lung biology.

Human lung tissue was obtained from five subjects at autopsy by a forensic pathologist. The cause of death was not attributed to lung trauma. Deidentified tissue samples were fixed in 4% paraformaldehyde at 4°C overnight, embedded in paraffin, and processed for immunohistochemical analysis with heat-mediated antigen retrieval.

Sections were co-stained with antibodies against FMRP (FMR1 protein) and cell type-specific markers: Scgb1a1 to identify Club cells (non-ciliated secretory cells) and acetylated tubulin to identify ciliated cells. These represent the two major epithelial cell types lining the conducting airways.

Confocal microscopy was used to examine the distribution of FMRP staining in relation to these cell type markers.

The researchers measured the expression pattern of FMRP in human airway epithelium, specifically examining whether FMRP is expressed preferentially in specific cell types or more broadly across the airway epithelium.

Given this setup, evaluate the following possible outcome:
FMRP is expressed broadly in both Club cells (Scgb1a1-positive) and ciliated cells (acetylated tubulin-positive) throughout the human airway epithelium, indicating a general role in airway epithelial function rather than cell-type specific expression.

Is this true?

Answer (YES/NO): YES